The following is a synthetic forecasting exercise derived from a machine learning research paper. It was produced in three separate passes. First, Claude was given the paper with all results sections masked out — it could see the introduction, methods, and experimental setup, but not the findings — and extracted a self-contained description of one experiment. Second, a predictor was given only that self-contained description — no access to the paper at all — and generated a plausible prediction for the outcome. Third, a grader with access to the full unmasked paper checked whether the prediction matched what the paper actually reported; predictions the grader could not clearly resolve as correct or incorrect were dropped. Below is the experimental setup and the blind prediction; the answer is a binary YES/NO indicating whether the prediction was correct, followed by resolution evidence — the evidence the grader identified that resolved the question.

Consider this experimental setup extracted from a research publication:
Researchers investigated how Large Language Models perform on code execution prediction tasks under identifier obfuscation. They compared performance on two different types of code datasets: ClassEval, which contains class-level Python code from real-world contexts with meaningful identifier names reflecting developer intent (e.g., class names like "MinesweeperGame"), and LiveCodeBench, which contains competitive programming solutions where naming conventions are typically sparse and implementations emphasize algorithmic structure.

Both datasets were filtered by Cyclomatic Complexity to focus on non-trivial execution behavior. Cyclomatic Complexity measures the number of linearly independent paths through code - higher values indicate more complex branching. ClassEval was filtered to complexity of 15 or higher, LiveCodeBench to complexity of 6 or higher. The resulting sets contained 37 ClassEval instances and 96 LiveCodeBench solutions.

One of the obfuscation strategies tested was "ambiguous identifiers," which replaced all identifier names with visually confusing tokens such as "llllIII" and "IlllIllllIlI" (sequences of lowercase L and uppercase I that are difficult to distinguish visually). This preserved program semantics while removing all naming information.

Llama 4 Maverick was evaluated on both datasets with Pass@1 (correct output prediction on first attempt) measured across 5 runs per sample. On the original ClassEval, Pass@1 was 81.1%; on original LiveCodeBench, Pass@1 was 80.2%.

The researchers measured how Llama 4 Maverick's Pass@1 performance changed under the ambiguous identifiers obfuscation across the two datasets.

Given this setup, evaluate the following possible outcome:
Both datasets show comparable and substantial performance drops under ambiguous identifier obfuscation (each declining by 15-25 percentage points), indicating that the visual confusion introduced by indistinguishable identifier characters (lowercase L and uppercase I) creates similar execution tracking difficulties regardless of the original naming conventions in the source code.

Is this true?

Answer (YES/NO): NO